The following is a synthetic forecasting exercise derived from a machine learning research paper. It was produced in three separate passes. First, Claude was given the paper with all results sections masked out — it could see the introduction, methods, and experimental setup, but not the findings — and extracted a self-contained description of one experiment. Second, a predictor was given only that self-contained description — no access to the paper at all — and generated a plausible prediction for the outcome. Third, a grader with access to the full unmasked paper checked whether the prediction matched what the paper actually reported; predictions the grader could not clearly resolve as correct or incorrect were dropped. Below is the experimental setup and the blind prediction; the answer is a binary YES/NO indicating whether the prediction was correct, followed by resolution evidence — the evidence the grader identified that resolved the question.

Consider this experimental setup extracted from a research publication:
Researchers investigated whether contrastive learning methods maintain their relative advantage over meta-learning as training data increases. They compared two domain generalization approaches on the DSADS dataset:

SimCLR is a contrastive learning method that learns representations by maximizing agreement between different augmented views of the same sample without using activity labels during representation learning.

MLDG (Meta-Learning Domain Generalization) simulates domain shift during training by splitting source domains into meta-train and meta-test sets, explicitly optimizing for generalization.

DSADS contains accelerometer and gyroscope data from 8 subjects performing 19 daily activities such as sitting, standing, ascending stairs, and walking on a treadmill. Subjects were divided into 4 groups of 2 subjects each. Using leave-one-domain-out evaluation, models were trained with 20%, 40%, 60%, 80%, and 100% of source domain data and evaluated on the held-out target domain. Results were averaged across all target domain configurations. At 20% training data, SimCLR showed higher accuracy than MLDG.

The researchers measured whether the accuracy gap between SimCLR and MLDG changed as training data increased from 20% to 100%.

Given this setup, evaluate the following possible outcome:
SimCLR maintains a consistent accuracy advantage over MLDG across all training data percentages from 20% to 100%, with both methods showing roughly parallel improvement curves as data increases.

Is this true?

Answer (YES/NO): NO